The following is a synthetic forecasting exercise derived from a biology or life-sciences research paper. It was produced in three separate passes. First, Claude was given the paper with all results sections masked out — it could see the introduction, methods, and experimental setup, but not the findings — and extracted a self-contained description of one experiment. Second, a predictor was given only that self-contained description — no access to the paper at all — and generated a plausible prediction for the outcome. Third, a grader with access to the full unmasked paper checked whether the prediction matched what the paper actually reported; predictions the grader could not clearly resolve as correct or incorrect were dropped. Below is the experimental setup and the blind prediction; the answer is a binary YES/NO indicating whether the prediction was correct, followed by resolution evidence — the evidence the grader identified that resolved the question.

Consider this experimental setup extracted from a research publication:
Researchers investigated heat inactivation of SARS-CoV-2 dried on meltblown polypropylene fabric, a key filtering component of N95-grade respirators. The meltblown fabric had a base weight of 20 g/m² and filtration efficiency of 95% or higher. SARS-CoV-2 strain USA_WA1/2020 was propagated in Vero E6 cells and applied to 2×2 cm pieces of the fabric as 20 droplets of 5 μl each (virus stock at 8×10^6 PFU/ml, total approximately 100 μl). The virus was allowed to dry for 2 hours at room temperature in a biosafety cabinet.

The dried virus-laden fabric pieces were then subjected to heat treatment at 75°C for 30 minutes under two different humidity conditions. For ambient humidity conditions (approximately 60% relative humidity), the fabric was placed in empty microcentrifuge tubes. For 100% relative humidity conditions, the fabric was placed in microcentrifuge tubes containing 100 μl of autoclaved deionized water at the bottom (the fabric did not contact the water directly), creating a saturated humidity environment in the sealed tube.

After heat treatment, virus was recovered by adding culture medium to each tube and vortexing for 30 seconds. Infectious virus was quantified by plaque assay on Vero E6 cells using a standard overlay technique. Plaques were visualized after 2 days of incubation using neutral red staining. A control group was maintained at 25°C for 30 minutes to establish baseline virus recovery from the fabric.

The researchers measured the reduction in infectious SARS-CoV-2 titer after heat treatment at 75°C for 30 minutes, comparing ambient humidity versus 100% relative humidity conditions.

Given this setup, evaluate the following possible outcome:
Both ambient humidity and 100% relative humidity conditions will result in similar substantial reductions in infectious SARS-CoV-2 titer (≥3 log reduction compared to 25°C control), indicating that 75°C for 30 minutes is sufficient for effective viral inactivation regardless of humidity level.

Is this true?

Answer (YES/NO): NO